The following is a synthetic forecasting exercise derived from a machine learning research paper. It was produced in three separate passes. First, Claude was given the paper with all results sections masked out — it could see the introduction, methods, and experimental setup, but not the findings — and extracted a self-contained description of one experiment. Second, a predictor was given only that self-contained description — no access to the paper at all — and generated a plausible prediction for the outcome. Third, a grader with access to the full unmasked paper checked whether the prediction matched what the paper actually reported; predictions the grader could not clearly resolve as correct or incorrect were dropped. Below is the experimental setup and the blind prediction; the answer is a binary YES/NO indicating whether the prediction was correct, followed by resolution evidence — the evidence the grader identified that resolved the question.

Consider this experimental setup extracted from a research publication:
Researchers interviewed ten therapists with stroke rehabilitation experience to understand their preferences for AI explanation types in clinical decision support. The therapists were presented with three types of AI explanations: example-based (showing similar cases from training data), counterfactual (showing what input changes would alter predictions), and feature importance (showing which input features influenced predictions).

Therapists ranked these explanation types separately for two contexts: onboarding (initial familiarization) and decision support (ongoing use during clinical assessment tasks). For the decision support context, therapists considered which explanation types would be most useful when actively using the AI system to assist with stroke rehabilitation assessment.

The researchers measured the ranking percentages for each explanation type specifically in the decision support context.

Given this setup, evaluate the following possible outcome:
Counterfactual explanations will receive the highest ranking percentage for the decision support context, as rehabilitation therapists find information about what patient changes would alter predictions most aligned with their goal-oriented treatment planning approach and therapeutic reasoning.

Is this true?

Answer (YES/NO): NO